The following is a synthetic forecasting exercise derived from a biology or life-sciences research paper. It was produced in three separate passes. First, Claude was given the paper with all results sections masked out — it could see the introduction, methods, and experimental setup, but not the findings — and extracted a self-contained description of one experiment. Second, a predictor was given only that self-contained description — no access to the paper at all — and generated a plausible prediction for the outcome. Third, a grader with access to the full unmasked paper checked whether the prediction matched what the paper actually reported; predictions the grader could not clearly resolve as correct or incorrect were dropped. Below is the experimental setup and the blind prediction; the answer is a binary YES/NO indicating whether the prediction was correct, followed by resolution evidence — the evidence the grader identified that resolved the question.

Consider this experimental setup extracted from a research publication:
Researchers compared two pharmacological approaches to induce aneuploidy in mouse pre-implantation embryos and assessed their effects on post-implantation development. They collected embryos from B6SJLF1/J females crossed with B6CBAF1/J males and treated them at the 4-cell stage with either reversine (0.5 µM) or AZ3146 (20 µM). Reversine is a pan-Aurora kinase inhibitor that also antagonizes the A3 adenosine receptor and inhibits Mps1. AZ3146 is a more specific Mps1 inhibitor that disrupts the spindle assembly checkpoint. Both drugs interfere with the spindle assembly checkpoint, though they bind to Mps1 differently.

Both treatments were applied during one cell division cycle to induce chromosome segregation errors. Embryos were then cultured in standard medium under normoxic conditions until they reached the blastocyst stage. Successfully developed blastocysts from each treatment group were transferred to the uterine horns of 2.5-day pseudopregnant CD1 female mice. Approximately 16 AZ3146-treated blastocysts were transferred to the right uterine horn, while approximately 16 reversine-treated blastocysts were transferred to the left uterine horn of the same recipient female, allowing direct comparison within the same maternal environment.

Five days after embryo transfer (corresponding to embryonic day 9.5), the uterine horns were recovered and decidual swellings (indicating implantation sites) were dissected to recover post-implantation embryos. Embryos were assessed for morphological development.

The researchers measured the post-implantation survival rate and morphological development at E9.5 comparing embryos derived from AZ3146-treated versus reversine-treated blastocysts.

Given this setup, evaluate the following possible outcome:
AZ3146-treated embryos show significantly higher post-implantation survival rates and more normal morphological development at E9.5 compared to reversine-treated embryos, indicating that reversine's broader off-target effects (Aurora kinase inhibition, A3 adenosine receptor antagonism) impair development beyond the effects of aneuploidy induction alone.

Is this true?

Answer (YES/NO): YES